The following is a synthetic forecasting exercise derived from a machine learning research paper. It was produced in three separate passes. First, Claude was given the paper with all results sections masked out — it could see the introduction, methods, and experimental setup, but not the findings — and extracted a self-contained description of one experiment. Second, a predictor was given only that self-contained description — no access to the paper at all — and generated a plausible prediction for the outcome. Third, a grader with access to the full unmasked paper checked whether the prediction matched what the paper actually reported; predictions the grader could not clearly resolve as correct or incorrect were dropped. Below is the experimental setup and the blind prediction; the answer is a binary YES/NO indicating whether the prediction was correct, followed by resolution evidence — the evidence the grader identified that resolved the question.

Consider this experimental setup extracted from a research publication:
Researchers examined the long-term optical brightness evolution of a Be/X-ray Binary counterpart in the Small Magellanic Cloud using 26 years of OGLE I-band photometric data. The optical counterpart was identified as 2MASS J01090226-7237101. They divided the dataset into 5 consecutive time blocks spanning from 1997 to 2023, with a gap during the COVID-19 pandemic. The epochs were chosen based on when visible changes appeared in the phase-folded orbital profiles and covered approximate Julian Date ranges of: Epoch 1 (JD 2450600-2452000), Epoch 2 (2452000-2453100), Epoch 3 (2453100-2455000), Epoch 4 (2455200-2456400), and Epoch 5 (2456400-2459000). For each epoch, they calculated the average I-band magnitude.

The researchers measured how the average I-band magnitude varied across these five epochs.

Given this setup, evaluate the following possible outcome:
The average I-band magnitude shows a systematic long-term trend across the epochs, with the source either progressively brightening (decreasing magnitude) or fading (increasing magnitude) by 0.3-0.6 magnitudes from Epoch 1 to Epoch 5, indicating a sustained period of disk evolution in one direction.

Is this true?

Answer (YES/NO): NO